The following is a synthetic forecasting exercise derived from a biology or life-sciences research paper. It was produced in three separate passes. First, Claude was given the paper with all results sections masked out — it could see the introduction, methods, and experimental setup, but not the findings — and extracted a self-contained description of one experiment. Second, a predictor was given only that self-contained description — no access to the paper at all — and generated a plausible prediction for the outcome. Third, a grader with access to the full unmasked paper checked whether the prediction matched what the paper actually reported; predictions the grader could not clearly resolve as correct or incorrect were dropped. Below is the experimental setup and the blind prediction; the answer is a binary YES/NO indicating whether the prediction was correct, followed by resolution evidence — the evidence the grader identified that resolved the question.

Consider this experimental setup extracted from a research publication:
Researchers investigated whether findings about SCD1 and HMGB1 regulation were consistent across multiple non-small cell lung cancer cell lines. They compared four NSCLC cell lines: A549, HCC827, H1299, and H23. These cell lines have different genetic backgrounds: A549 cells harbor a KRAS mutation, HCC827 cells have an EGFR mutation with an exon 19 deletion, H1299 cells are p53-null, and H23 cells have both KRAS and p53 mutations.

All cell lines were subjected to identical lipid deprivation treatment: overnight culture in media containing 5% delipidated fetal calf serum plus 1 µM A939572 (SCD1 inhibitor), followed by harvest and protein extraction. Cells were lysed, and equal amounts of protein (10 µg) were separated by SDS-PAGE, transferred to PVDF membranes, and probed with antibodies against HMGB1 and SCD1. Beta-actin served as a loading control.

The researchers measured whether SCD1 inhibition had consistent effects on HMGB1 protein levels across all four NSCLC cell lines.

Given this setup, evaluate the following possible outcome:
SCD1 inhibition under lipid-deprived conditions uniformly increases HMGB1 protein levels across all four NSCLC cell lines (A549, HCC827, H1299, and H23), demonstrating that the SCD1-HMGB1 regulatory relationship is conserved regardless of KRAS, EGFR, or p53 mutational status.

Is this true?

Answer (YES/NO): NO